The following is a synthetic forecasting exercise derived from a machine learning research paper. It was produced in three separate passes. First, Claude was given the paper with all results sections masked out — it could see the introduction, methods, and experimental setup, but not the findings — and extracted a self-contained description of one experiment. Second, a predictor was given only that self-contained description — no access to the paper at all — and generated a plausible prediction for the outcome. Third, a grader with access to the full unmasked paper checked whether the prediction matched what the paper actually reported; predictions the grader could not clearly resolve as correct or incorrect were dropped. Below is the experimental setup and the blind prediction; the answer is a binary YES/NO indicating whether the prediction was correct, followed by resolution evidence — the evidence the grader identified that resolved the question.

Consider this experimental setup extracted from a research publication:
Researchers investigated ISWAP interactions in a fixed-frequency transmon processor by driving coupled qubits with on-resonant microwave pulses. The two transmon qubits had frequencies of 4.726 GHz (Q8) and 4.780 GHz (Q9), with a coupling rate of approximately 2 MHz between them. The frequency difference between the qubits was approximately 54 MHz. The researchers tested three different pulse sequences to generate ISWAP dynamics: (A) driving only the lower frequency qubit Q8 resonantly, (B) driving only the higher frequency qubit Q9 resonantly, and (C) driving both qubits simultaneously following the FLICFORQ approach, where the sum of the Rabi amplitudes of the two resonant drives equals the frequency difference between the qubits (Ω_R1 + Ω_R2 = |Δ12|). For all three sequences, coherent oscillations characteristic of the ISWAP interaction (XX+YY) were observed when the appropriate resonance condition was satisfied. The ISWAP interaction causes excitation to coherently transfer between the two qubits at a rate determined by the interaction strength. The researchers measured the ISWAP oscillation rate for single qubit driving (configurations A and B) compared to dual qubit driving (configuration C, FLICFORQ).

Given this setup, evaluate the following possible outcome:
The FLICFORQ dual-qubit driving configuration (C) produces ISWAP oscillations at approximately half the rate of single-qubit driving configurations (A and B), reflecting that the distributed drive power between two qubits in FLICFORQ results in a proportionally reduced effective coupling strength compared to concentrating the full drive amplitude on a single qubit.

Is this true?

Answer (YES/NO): YES